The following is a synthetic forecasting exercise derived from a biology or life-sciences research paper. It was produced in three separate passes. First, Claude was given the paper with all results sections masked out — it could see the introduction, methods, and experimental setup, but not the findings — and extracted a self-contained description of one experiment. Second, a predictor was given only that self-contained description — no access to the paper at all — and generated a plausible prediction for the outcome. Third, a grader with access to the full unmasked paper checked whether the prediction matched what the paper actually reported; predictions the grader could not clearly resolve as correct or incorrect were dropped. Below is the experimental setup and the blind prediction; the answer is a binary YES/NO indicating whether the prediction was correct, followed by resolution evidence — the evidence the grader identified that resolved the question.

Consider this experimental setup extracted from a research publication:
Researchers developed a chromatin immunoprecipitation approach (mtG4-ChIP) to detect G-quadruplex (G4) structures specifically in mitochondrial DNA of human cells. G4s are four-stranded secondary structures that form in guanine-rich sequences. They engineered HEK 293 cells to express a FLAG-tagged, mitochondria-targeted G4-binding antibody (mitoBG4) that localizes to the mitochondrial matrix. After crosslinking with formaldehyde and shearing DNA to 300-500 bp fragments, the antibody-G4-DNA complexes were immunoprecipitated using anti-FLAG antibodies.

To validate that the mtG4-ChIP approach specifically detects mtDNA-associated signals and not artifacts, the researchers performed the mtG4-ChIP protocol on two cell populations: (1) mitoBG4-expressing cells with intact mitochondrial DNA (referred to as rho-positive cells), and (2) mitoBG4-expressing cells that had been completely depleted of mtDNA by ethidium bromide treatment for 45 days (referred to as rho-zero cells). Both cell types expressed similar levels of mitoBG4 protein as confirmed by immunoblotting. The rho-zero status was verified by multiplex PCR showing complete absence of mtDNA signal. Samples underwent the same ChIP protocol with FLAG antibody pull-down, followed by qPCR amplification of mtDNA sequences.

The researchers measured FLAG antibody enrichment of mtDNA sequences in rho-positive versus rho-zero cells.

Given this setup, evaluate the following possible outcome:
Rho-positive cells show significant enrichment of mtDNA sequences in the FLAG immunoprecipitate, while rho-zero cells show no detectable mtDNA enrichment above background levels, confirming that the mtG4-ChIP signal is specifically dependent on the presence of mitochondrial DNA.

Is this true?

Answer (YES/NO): YES